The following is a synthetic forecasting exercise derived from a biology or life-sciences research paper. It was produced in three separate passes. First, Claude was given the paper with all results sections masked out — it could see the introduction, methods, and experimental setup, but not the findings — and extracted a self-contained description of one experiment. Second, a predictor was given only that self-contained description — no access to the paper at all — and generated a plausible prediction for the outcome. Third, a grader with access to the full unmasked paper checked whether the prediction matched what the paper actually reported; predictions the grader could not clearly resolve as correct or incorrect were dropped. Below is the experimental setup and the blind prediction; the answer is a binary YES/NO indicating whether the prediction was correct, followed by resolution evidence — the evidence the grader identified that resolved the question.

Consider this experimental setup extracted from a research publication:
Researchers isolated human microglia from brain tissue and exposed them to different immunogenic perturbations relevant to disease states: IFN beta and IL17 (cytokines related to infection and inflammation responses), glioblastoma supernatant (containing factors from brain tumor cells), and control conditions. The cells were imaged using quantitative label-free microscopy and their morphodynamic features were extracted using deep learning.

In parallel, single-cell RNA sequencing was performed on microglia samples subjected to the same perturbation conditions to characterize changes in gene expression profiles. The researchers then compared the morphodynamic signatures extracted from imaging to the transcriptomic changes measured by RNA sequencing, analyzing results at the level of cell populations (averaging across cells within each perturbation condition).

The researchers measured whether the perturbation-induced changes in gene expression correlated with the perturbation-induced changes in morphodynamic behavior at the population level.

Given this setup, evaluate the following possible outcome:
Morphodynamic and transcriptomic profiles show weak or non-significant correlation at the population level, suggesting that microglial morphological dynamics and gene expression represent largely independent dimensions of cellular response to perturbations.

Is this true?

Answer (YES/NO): NO